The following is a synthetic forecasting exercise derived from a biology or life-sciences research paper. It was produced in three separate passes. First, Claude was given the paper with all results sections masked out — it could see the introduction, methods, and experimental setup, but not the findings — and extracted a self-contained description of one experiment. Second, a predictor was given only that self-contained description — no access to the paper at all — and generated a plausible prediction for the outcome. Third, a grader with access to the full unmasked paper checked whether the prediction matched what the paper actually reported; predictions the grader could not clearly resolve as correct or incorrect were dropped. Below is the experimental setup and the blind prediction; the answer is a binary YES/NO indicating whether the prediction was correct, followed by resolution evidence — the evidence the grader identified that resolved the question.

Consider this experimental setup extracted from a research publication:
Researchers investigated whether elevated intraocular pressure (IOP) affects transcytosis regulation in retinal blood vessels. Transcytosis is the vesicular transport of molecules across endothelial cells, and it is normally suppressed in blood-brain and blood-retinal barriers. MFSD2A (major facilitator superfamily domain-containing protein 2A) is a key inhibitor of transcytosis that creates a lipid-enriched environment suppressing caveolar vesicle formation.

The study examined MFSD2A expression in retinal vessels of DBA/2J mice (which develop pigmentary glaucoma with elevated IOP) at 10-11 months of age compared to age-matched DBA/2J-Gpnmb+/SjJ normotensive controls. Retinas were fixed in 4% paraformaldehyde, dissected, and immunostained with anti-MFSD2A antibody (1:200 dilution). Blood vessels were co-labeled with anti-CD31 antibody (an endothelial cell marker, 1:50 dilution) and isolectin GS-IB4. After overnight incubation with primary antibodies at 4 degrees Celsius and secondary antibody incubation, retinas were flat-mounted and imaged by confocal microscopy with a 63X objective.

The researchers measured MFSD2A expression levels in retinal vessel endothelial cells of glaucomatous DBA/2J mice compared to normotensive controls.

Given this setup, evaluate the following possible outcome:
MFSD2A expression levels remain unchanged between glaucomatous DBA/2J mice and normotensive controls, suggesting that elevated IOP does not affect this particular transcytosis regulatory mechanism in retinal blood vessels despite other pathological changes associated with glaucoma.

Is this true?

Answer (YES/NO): NO